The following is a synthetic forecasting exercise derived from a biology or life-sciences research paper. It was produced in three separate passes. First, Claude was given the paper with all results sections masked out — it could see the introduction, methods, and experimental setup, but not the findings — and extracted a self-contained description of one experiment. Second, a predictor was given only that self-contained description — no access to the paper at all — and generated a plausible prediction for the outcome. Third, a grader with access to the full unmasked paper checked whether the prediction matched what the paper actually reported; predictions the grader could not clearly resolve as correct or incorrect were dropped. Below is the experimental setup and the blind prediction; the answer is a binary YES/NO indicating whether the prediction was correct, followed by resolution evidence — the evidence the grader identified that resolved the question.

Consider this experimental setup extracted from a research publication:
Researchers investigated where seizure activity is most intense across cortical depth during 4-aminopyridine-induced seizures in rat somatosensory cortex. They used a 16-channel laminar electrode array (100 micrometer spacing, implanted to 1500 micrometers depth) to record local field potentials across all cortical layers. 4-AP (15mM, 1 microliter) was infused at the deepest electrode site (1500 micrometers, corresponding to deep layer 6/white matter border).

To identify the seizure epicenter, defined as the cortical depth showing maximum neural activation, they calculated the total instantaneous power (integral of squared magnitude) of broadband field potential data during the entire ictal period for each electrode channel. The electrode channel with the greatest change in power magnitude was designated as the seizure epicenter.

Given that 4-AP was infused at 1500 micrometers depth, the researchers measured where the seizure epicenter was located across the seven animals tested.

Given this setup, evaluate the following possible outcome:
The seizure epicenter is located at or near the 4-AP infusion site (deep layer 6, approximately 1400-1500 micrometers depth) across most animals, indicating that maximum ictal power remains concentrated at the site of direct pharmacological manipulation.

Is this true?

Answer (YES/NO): NO